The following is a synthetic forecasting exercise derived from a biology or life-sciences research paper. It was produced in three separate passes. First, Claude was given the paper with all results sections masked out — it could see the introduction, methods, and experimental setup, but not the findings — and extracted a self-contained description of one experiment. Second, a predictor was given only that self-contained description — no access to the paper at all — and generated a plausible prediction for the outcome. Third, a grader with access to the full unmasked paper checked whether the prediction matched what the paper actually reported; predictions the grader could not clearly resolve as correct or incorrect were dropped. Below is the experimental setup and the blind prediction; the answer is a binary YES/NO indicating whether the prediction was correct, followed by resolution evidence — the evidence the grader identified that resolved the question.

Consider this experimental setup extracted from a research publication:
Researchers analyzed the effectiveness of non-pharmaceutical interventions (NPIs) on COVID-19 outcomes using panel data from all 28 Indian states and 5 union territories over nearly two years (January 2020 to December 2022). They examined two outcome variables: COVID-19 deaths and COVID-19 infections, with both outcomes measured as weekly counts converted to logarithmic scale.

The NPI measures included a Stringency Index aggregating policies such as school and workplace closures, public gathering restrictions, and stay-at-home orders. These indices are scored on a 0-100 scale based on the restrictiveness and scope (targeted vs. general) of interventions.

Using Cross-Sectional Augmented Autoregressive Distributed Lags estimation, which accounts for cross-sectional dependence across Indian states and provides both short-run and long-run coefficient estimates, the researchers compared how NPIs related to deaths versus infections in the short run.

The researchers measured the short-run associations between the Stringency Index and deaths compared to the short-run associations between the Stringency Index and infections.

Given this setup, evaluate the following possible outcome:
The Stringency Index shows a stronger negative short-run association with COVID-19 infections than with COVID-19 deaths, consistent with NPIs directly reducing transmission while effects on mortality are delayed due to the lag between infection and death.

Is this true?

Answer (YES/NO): NO